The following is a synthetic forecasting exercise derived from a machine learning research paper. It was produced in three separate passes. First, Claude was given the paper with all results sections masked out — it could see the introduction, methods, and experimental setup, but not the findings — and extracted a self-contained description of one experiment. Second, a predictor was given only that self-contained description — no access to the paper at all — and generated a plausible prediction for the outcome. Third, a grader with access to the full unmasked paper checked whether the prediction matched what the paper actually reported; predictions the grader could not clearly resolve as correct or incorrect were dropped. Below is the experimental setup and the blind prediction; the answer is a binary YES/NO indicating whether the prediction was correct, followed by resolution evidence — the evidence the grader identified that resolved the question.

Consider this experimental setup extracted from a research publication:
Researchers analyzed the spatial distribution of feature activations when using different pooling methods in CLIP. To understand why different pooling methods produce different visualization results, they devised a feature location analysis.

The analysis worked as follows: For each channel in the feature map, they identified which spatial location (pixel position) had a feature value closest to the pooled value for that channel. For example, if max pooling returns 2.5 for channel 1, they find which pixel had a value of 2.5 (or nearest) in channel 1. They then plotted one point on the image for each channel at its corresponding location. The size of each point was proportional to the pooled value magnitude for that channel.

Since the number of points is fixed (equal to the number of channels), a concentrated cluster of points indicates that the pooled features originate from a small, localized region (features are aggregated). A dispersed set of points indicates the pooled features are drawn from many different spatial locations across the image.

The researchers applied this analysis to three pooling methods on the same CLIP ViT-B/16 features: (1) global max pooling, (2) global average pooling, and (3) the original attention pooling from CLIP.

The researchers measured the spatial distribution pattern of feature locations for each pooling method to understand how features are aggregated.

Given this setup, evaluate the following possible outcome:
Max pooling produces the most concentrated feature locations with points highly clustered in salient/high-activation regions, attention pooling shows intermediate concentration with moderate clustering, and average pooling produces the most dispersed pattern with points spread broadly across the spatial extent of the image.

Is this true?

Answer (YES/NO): NO